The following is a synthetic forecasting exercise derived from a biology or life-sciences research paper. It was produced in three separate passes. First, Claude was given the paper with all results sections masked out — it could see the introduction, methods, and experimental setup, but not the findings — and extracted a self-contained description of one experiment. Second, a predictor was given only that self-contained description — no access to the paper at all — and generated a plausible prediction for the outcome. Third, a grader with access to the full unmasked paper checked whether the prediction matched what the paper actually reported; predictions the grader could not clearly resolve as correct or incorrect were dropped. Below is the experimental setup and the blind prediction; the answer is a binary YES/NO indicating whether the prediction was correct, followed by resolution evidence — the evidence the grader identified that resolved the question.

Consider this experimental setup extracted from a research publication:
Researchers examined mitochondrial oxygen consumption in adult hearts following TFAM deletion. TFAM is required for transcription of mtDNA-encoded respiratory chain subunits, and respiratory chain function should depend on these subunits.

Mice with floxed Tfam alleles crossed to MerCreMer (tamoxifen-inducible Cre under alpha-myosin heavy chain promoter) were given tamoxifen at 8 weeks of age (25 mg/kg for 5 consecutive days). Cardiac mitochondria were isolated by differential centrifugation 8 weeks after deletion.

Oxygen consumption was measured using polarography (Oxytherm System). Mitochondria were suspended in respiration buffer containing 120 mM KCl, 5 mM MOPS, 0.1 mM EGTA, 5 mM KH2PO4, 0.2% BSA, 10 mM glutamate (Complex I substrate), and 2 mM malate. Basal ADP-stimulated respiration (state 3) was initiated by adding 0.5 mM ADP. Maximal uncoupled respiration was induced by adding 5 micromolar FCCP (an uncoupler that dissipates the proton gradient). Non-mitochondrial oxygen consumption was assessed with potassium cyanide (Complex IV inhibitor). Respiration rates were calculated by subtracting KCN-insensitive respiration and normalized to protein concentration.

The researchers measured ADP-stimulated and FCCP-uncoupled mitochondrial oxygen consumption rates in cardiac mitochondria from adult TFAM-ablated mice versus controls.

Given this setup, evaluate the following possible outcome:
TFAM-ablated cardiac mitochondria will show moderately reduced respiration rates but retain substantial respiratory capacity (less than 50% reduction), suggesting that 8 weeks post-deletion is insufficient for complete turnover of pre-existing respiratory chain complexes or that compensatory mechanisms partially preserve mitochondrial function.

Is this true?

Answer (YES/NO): NO